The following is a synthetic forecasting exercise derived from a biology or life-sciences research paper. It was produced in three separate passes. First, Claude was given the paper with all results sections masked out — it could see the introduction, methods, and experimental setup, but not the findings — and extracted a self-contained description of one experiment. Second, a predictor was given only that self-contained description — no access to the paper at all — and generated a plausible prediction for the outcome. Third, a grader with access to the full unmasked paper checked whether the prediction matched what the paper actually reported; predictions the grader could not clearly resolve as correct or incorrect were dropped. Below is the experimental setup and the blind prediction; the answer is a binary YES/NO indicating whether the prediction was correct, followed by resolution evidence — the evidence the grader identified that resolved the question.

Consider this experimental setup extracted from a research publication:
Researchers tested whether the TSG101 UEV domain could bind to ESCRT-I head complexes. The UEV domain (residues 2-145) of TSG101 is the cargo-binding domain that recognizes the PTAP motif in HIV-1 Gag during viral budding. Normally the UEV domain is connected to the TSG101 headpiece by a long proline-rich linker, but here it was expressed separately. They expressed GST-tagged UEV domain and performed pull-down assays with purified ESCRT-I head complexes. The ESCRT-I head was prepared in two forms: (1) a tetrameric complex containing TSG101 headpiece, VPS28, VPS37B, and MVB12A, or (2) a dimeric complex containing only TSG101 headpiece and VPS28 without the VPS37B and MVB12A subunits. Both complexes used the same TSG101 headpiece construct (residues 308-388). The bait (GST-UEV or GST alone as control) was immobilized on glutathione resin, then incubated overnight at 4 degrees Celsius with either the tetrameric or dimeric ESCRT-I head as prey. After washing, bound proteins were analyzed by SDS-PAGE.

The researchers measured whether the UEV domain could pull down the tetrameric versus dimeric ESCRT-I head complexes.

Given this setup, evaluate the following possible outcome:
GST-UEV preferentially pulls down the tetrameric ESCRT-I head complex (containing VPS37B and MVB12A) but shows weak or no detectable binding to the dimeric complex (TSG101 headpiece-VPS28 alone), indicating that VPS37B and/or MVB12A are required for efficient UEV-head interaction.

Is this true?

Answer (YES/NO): NO